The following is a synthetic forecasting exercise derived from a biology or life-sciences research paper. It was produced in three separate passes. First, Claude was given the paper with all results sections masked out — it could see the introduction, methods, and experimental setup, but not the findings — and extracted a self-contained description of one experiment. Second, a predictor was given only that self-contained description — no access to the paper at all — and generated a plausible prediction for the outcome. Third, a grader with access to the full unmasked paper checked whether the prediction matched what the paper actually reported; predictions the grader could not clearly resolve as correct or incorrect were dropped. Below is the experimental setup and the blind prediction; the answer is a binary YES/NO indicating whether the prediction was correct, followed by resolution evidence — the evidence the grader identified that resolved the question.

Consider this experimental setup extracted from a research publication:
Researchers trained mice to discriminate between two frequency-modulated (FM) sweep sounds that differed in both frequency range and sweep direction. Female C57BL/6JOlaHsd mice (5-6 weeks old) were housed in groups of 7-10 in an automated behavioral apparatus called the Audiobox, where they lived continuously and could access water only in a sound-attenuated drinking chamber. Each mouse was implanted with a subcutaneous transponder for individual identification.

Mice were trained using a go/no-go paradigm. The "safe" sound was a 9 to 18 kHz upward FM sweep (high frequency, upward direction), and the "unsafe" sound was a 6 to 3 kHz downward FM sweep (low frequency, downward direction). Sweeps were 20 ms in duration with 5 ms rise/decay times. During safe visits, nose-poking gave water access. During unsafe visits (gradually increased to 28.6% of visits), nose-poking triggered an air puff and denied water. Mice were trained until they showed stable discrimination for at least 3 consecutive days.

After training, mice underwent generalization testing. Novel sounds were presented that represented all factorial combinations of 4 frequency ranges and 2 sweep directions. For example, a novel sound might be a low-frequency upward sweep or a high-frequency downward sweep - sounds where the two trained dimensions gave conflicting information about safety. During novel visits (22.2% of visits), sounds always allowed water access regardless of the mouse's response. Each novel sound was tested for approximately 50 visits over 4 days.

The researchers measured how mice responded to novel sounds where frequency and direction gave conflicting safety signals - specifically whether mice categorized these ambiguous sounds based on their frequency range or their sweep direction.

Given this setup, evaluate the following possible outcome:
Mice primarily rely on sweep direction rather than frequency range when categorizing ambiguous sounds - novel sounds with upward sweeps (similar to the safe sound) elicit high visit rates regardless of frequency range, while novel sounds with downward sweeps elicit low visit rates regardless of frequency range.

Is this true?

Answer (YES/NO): NO